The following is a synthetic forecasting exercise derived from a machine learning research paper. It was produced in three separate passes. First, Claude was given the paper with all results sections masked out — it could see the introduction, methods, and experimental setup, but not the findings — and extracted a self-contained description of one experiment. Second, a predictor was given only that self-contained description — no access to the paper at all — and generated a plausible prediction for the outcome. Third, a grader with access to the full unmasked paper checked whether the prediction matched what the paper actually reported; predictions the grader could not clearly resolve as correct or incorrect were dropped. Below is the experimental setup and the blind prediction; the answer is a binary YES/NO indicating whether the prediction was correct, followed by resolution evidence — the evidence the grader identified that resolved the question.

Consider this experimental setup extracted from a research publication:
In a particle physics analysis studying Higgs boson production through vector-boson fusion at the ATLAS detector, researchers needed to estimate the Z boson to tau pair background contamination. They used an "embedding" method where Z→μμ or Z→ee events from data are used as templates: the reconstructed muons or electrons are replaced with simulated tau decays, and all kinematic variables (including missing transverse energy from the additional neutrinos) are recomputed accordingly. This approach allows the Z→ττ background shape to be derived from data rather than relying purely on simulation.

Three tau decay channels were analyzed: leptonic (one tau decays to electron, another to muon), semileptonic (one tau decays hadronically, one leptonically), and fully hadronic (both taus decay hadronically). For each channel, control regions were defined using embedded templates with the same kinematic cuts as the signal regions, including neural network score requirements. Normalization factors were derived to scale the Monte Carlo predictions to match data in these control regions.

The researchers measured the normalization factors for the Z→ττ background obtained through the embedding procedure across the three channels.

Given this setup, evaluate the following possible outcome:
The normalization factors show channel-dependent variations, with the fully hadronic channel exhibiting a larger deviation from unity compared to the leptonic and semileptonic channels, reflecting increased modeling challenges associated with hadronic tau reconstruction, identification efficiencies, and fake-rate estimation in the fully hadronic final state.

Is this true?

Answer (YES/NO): NO